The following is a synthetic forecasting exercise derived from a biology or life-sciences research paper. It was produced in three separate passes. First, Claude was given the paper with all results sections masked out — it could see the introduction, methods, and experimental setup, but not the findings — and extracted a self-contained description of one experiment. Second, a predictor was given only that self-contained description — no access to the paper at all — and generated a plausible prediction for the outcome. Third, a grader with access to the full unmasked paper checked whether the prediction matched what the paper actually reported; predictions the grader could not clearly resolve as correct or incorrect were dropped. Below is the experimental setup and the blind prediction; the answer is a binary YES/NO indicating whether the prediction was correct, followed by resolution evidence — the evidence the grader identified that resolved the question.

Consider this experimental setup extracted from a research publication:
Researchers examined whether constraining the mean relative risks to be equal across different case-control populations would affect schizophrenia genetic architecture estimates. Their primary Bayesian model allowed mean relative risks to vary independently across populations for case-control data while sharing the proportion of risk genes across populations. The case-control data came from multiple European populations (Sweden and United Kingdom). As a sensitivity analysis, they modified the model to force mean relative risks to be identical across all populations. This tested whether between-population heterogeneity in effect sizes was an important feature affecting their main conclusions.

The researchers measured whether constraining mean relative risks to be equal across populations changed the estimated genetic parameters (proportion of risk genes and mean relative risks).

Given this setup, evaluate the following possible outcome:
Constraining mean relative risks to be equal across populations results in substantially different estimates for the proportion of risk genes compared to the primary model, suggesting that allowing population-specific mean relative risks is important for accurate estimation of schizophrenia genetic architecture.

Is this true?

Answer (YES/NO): NO